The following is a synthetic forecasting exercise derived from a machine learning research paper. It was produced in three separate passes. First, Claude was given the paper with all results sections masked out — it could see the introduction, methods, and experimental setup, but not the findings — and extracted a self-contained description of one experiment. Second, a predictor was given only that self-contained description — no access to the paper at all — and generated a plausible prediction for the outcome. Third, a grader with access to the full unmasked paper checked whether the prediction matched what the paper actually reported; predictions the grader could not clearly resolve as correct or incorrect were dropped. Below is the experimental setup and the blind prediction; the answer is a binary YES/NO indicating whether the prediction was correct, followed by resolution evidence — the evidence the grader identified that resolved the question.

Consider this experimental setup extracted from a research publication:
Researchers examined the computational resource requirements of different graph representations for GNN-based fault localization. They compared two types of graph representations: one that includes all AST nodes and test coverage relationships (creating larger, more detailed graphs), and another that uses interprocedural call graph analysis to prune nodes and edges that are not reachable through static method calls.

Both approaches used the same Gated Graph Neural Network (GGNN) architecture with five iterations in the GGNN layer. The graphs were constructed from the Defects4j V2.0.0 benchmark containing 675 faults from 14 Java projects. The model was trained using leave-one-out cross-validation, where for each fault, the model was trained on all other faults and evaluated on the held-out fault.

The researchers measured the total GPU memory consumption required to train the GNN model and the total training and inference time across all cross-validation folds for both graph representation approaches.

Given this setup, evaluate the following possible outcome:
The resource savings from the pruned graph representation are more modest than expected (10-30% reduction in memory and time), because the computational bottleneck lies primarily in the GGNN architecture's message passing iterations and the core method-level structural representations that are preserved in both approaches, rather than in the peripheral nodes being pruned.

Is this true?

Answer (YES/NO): NO